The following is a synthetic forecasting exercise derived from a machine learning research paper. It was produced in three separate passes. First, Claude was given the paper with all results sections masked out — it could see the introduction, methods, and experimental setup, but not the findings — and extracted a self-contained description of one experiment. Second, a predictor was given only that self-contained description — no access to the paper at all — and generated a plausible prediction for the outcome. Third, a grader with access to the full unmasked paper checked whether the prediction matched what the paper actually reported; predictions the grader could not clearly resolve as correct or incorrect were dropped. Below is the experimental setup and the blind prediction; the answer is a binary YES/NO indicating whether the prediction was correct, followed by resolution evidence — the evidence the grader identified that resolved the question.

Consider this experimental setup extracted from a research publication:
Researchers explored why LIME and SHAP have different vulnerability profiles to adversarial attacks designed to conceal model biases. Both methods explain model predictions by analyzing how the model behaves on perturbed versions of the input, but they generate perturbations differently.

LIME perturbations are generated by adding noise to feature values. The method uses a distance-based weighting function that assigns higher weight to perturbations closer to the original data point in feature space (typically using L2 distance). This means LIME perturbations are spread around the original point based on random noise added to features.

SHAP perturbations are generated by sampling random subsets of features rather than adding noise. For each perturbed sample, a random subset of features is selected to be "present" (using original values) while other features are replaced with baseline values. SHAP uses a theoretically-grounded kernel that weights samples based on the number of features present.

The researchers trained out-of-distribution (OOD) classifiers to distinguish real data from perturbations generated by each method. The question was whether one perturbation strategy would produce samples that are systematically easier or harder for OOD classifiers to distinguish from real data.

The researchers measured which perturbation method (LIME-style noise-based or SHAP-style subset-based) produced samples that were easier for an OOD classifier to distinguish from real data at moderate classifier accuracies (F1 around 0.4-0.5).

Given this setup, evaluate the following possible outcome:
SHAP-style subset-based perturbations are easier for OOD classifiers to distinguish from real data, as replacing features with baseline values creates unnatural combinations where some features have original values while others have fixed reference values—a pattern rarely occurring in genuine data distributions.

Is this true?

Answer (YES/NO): YES